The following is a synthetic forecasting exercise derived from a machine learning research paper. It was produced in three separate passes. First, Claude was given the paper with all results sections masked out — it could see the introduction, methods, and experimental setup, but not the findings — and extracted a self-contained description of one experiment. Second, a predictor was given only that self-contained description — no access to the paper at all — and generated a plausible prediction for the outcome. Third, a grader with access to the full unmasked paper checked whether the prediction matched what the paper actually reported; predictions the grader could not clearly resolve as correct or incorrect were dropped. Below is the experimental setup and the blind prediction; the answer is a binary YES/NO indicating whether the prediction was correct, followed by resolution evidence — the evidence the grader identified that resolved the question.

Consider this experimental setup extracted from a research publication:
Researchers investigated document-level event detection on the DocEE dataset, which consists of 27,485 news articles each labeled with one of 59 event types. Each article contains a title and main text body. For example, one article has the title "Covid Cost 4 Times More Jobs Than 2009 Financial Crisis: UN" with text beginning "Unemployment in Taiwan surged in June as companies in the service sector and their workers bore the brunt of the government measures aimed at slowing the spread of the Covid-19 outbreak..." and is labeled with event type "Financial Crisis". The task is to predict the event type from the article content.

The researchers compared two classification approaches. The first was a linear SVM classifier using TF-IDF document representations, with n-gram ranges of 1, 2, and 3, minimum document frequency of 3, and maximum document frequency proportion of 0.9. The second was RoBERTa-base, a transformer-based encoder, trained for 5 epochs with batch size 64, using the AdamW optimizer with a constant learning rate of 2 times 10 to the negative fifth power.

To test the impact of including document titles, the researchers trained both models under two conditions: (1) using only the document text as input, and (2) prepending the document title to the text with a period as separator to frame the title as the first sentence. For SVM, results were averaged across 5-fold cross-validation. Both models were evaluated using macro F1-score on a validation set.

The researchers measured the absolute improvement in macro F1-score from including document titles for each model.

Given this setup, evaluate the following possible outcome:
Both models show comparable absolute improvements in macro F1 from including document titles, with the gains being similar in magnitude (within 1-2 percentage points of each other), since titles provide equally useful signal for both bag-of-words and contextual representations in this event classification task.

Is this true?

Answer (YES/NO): NO